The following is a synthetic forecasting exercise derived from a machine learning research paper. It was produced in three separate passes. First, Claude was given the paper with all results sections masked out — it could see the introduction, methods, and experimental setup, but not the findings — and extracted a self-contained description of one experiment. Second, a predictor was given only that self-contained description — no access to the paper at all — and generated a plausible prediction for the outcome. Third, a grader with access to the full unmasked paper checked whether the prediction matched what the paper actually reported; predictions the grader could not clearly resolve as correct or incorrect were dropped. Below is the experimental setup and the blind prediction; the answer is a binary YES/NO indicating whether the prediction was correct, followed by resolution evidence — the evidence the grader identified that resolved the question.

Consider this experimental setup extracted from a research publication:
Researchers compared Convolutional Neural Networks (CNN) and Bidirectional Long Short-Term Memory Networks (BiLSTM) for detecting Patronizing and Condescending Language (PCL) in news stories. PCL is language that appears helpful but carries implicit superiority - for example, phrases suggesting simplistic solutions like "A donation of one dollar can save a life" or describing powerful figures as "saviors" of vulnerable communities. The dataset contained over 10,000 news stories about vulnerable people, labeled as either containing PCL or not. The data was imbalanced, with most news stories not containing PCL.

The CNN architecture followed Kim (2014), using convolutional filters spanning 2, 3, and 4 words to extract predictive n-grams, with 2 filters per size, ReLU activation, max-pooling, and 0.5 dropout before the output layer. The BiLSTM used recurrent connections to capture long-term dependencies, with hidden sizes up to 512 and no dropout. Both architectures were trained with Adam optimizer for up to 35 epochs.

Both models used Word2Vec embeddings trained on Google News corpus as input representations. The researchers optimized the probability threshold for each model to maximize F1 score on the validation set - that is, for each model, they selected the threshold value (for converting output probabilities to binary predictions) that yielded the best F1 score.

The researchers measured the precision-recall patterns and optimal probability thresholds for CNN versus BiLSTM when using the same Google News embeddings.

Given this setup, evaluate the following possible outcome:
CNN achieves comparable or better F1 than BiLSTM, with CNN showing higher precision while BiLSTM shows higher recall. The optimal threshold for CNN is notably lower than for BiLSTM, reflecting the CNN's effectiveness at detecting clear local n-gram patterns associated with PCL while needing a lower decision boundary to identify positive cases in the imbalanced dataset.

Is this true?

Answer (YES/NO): NO